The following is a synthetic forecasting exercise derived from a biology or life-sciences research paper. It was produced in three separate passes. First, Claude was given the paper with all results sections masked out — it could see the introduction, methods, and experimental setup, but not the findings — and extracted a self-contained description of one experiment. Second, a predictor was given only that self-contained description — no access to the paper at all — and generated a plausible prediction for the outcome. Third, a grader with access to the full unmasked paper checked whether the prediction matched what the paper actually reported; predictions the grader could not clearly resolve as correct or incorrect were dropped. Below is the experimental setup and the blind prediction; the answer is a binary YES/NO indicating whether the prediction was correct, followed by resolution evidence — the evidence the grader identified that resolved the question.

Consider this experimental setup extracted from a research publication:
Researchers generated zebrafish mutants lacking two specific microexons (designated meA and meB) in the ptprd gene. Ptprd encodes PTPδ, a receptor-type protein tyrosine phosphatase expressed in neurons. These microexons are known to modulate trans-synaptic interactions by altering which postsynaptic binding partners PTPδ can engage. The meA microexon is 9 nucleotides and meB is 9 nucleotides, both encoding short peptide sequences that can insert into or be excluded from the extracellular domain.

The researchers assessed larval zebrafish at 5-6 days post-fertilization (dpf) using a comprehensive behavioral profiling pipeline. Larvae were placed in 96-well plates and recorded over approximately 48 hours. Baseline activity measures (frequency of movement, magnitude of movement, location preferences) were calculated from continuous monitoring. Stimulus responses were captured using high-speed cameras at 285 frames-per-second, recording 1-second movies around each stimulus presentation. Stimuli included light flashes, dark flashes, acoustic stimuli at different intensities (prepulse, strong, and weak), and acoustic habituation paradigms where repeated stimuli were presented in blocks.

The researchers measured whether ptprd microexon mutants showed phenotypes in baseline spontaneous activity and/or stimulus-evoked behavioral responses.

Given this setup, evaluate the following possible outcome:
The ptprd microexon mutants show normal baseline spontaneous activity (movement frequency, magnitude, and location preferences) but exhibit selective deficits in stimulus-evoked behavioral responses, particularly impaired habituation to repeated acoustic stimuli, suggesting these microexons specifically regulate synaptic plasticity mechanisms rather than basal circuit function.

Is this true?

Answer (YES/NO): NO